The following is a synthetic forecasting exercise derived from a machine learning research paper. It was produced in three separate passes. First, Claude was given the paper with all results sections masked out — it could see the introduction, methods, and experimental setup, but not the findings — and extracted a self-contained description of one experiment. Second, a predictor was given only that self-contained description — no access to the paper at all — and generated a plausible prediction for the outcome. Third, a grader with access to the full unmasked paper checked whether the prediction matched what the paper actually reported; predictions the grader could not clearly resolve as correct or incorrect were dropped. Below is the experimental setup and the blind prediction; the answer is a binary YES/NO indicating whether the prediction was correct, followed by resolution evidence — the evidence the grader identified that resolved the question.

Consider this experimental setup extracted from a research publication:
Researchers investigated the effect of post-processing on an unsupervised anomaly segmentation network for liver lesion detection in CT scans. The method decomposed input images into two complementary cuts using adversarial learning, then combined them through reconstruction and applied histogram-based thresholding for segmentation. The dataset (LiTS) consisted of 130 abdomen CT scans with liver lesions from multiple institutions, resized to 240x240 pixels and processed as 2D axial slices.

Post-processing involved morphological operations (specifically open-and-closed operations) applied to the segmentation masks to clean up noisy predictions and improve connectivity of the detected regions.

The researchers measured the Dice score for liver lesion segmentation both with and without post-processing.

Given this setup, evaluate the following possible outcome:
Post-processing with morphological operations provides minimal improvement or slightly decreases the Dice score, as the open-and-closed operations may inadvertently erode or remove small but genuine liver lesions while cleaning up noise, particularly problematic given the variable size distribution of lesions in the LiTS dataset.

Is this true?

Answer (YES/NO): NO